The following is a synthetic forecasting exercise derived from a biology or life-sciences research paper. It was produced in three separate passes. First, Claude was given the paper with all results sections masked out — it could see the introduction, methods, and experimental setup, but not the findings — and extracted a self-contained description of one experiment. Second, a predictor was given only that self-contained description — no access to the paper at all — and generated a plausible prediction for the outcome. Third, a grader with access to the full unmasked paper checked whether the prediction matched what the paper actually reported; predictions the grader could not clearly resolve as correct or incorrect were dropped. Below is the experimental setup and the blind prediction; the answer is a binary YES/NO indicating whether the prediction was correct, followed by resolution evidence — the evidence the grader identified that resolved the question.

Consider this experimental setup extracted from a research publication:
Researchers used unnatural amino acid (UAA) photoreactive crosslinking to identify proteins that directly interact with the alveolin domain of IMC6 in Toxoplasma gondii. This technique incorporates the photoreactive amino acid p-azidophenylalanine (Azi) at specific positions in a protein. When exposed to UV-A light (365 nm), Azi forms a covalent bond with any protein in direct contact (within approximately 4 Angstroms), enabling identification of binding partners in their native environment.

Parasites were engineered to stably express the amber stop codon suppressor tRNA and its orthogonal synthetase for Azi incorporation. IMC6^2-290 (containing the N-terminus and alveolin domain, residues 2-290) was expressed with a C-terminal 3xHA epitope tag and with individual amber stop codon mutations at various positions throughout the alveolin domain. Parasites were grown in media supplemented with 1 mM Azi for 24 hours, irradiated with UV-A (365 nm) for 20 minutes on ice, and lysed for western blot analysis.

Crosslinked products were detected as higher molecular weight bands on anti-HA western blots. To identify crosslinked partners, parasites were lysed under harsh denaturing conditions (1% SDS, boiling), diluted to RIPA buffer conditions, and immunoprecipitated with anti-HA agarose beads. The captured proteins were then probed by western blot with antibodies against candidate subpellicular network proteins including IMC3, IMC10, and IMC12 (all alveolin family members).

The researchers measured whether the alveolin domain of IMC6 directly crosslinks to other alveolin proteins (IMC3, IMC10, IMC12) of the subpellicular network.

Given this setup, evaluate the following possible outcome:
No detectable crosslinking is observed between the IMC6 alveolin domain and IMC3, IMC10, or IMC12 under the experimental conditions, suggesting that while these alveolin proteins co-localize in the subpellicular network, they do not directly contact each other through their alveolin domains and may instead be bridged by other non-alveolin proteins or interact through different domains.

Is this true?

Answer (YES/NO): NO